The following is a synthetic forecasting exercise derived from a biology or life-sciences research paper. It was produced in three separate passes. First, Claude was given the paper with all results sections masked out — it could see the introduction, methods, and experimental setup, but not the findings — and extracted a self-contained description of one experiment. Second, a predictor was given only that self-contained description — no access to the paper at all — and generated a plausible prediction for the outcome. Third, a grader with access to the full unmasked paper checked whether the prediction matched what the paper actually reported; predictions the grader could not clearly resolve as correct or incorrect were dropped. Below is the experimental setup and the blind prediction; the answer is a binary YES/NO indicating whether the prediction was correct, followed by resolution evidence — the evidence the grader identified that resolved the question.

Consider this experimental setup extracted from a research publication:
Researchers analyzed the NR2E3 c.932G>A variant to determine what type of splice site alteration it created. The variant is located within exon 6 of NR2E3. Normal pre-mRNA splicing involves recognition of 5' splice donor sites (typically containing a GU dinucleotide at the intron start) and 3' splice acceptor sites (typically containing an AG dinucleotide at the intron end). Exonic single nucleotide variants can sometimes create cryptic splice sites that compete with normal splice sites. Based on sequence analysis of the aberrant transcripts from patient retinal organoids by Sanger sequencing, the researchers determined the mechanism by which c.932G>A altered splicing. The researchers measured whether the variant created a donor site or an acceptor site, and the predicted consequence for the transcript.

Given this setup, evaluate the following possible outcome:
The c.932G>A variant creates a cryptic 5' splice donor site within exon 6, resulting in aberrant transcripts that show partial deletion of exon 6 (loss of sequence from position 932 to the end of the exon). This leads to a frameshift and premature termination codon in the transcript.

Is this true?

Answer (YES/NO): NO